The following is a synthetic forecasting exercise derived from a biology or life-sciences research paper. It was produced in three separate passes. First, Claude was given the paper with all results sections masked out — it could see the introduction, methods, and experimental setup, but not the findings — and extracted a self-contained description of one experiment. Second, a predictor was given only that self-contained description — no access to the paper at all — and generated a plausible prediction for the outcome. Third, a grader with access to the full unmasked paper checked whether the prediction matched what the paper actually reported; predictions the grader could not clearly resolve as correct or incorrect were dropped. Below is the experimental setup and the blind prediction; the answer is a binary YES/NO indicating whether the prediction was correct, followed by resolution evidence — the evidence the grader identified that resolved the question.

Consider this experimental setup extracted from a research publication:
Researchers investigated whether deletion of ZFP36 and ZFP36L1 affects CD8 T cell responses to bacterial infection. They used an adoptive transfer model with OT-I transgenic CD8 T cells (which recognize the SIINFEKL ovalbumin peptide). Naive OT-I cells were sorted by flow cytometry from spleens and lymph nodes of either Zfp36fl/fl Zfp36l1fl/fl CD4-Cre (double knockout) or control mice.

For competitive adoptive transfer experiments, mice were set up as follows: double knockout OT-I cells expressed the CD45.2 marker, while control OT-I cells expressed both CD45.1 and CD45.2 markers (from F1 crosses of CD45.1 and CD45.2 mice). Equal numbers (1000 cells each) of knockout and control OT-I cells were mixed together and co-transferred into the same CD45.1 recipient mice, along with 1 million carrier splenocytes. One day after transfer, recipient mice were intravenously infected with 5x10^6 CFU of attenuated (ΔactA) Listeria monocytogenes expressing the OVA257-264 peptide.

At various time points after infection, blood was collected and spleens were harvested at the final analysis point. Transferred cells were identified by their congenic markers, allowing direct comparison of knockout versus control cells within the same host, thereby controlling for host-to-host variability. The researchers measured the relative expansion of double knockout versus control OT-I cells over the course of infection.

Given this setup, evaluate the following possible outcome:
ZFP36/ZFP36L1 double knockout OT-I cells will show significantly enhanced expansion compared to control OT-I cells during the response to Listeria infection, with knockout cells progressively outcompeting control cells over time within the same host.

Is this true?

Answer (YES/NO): NO